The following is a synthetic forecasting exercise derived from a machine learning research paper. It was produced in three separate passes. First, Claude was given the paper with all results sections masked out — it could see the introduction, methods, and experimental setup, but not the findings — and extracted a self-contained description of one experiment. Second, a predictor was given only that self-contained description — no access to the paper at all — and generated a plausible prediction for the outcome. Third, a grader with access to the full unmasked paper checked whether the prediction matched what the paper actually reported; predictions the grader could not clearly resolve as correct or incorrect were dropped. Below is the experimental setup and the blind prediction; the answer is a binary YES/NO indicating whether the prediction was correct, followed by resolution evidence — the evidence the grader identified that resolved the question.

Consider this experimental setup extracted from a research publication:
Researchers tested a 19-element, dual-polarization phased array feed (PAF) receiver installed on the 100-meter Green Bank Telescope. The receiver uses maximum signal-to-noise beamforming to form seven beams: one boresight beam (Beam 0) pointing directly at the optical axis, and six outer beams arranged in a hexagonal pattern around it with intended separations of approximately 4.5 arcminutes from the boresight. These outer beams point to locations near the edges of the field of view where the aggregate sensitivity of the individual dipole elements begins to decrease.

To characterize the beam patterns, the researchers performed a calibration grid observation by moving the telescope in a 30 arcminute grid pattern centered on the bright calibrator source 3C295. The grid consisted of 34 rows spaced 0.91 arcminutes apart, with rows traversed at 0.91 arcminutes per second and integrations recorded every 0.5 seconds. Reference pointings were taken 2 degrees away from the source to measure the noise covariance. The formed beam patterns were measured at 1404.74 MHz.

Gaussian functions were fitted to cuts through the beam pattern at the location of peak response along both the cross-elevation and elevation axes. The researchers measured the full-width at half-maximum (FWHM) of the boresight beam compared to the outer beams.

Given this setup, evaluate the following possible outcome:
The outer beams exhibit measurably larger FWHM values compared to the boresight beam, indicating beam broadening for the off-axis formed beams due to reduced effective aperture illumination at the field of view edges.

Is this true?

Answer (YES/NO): YES